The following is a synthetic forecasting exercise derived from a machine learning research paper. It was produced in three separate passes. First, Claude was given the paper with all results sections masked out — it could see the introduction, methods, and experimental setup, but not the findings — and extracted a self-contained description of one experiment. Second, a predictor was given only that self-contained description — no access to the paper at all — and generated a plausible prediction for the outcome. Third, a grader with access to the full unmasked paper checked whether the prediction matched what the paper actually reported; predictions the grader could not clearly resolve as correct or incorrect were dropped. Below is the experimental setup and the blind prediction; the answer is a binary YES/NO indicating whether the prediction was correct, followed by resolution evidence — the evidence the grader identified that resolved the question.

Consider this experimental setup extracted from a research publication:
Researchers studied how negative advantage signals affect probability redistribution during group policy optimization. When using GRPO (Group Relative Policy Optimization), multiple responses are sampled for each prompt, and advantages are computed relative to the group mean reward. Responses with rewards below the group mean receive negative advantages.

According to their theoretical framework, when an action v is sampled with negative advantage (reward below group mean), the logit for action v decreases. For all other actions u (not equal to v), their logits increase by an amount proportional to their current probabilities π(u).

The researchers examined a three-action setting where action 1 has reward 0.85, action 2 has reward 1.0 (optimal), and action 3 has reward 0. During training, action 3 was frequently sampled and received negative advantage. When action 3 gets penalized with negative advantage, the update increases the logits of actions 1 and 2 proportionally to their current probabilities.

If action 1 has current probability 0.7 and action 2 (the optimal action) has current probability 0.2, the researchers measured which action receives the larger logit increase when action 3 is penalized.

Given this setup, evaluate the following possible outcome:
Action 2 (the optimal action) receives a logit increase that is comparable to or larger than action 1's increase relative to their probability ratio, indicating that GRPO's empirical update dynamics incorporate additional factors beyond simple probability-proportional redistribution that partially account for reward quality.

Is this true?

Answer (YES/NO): NO